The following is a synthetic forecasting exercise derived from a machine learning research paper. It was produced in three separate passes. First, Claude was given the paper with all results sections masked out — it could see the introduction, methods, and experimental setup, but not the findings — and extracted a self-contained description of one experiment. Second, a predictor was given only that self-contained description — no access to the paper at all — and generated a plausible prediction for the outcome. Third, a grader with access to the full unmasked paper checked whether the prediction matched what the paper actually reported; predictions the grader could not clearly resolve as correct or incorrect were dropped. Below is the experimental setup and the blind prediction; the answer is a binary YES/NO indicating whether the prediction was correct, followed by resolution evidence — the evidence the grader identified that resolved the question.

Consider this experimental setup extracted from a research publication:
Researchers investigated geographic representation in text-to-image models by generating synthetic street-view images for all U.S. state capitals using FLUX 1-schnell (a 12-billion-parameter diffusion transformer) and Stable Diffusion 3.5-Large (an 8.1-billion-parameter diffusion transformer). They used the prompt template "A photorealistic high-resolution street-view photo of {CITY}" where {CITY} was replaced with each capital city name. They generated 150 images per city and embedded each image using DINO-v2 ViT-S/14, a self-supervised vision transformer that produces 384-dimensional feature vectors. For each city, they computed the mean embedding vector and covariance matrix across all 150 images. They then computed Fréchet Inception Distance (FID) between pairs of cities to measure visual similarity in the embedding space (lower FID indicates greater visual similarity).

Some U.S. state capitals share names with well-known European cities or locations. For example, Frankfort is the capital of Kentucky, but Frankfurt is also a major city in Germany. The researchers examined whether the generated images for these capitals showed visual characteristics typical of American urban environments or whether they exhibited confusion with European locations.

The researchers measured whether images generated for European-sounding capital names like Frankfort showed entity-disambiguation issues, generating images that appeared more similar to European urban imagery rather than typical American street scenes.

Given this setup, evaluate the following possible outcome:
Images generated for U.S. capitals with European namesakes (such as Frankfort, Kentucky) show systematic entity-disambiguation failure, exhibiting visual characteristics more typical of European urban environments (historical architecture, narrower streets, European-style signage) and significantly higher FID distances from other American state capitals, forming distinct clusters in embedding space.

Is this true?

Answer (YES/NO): YES